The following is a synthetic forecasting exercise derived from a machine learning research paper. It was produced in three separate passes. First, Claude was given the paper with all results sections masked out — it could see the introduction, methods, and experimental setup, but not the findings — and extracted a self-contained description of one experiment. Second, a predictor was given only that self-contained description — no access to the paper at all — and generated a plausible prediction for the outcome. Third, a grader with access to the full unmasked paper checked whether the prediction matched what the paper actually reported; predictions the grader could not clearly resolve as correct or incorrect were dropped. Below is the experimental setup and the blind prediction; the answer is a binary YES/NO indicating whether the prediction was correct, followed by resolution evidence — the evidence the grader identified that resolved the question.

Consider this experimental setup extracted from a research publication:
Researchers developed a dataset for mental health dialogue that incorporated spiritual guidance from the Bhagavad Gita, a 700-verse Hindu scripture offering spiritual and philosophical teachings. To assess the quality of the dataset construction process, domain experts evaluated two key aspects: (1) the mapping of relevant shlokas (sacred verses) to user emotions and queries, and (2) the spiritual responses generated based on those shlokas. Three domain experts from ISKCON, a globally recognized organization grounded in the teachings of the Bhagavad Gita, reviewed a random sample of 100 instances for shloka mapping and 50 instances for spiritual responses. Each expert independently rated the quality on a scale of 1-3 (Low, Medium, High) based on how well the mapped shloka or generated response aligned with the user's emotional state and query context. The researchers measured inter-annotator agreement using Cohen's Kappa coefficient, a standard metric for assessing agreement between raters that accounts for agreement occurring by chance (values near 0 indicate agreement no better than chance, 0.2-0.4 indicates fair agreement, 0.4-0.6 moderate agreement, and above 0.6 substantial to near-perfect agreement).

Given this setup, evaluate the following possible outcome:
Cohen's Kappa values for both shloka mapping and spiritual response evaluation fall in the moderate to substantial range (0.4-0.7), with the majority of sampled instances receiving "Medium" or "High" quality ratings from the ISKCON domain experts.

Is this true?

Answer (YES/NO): NO